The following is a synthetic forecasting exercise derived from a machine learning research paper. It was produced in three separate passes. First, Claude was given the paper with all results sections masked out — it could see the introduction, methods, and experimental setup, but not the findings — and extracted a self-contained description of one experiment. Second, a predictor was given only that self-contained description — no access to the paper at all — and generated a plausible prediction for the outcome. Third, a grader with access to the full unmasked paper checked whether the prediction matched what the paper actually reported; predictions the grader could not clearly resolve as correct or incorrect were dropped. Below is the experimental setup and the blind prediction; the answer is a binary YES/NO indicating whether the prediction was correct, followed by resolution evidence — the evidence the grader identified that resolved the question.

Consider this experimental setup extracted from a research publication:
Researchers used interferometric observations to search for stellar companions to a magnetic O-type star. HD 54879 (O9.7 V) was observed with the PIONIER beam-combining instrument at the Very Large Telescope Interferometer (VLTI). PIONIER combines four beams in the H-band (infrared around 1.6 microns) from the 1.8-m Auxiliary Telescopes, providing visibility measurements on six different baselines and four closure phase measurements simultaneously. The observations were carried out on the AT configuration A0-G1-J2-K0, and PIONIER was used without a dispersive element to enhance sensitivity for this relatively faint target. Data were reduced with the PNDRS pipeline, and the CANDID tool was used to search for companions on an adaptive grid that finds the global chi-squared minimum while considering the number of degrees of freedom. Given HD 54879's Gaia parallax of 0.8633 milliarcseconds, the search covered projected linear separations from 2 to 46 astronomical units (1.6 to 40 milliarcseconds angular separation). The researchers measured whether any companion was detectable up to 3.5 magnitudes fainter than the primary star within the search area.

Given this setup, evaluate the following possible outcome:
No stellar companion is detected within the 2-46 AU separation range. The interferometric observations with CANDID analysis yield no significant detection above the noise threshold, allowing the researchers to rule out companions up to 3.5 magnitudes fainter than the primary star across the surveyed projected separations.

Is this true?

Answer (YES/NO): YES